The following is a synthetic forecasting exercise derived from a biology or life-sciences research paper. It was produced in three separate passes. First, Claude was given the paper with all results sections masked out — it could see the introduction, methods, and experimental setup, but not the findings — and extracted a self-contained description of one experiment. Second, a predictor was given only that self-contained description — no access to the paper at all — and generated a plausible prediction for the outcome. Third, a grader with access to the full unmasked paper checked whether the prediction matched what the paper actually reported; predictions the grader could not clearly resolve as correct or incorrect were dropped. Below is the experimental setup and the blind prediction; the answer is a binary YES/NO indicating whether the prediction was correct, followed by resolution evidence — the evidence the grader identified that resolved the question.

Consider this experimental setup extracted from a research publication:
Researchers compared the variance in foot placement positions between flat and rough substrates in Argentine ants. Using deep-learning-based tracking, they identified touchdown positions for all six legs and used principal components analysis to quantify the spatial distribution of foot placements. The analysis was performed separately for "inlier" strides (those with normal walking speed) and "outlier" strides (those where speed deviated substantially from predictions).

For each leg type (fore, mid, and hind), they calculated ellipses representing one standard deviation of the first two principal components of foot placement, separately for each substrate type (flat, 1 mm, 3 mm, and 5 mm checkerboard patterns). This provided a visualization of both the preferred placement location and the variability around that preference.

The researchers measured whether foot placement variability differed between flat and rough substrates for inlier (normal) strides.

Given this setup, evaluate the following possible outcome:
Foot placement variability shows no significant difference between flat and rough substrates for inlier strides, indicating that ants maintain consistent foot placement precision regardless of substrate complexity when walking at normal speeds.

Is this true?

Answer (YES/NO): NO